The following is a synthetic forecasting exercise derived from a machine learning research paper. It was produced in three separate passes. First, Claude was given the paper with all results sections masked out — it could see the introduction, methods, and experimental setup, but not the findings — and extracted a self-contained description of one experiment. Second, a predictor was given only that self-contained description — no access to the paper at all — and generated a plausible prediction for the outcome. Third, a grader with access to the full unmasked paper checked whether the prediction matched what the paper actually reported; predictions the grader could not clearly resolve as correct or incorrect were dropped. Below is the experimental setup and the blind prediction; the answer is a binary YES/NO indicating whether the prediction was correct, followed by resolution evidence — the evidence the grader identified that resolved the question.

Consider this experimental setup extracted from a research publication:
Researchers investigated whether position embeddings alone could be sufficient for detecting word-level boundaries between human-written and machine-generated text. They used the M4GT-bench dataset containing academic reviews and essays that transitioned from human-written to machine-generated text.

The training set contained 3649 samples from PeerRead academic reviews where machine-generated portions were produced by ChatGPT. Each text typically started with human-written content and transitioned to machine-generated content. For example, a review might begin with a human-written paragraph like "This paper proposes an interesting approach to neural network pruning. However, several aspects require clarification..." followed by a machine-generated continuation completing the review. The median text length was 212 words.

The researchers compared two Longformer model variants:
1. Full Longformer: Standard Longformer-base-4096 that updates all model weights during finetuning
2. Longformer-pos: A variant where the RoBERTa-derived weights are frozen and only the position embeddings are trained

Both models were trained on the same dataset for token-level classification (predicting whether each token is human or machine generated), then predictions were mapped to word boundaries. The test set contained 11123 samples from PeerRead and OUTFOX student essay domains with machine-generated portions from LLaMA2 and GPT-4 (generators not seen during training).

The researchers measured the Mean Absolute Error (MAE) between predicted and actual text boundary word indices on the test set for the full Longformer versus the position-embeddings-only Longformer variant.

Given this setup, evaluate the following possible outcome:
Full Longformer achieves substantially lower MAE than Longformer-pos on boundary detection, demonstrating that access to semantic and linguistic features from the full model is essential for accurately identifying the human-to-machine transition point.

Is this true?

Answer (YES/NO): NO